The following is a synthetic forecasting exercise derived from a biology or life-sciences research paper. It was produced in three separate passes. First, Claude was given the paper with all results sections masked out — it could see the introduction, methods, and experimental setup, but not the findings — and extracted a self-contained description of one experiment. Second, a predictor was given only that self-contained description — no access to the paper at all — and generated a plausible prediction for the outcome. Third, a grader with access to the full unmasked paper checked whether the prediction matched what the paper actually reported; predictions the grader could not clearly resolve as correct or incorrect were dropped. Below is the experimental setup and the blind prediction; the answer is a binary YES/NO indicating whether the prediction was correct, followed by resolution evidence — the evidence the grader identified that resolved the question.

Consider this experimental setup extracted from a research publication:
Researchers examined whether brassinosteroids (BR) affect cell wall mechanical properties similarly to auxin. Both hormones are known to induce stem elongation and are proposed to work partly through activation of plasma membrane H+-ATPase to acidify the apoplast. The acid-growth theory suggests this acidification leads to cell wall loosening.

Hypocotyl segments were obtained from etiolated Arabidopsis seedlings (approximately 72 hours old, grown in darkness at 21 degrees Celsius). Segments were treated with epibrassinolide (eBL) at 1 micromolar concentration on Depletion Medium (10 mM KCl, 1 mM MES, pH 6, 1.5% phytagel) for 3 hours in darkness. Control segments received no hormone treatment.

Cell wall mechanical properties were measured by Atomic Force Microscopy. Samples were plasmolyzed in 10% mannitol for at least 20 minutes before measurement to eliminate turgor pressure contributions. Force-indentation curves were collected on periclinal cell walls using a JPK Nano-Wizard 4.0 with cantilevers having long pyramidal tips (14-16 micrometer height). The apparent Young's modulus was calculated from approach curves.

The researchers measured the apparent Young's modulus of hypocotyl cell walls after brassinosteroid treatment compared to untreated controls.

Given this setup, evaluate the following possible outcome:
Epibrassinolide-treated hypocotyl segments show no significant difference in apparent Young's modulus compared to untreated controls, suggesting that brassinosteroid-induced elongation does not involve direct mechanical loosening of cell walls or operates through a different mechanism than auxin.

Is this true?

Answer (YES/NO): NO